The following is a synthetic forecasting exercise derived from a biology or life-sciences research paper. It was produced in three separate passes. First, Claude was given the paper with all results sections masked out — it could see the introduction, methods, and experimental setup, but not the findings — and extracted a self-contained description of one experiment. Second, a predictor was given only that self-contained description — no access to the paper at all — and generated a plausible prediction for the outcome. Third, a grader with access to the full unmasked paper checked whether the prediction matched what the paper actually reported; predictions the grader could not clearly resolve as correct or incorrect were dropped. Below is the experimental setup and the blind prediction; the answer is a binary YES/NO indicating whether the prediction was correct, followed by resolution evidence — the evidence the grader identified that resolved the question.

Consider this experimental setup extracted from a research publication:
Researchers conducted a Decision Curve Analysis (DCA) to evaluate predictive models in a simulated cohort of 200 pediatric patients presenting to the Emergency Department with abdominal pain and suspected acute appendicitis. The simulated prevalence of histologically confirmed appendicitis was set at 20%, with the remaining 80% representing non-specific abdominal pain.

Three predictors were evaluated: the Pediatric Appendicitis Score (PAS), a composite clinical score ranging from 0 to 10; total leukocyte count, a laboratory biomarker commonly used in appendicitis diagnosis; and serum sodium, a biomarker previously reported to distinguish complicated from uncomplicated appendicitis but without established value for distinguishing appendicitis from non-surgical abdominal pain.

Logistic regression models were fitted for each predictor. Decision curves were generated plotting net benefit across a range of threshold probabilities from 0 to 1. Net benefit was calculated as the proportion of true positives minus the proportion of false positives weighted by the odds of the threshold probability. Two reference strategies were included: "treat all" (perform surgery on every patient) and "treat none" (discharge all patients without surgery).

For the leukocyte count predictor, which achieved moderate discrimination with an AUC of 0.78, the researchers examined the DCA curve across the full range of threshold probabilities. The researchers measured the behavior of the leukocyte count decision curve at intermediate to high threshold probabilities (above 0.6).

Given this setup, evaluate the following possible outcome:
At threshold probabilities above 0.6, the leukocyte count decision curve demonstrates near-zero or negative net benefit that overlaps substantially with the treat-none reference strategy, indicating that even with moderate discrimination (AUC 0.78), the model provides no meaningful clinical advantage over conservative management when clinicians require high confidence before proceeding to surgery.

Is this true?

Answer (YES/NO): NO